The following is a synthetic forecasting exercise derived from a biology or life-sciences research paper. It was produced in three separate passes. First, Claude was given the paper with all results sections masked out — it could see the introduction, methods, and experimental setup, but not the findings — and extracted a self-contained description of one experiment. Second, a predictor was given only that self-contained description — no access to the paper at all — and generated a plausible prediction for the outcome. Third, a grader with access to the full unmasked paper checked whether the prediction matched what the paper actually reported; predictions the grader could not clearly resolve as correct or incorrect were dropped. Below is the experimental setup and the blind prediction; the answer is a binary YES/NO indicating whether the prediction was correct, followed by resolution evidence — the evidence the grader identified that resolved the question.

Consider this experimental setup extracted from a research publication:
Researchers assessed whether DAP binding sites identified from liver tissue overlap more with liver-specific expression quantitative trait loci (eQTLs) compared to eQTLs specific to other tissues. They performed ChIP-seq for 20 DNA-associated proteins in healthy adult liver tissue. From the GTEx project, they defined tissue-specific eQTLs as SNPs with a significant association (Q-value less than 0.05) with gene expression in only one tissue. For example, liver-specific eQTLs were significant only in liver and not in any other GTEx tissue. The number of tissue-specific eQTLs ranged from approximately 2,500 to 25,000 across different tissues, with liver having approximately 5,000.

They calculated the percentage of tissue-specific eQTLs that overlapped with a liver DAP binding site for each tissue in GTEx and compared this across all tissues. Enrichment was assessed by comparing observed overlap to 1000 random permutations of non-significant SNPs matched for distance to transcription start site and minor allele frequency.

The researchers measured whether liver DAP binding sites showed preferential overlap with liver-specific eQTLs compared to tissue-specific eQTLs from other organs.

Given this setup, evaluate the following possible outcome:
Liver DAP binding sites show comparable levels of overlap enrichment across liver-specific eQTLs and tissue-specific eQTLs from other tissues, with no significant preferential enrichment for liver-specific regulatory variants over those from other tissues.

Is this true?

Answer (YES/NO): NO